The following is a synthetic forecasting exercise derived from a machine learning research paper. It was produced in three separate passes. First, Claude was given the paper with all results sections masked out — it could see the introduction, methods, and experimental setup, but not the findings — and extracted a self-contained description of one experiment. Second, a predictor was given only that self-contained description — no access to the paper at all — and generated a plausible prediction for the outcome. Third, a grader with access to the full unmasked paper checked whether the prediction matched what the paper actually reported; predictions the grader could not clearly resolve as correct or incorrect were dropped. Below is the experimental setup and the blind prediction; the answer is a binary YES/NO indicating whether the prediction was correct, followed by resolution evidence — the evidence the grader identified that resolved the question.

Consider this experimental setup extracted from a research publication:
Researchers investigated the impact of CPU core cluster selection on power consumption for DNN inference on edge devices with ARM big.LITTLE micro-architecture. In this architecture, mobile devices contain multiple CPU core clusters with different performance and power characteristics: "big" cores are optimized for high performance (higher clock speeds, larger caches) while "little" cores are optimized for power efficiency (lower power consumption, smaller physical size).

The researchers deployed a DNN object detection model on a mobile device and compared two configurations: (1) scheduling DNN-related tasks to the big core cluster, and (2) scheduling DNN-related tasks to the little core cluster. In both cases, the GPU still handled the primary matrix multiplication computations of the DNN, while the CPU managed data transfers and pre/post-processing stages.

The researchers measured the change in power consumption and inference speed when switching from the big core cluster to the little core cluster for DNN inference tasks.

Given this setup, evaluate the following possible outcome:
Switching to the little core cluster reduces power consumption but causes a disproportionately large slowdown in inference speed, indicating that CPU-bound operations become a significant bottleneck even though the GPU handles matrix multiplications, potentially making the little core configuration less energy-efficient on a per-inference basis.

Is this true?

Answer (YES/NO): NO